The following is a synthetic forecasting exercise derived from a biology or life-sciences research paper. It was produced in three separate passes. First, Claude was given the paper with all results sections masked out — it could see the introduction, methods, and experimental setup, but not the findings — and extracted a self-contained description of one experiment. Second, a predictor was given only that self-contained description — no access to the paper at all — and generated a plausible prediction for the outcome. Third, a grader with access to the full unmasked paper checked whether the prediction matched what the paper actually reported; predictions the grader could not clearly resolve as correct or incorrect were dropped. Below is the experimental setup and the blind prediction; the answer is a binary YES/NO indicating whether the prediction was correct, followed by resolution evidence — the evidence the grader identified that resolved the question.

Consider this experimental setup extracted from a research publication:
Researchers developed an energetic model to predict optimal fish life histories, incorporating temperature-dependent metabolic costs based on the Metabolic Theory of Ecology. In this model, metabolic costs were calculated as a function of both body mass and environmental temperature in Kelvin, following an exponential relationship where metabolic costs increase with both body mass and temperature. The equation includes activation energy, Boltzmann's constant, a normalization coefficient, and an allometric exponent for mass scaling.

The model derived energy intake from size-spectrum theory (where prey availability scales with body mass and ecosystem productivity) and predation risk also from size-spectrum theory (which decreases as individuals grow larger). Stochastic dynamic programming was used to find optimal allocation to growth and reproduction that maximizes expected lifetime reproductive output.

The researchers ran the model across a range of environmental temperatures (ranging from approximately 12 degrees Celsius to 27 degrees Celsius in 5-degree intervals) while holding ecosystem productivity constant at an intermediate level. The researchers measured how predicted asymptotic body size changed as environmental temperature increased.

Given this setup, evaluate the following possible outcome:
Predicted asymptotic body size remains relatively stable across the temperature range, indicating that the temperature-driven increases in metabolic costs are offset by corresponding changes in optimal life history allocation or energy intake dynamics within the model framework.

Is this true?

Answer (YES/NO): NO